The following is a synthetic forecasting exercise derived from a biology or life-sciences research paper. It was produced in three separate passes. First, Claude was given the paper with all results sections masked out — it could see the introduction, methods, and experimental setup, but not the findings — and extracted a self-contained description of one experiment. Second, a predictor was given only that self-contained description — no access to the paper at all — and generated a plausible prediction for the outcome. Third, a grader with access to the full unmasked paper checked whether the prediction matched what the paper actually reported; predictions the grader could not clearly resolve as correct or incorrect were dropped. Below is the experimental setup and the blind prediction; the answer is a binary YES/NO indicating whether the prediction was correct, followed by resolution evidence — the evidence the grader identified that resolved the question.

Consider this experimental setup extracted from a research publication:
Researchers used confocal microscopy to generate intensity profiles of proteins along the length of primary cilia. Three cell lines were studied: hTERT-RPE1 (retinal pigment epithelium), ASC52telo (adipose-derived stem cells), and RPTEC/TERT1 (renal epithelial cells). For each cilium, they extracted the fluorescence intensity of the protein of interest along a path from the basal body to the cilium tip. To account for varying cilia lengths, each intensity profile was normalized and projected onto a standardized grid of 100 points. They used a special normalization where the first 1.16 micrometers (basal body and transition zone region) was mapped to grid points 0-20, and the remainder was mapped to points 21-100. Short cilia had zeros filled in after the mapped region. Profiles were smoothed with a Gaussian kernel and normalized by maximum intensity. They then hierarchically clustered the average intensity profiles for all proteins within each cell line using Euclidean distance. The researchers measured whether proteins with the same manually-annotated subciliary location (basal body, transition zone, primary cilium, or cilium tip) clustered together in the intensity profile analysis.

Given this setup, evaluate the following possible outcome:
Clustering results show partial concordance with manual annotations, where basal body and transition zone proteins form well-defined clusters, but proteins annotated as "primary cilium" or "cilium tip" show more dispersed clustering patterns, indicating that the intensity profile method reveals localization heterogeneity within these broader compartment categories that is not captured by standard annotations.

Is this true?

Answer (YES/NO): NO